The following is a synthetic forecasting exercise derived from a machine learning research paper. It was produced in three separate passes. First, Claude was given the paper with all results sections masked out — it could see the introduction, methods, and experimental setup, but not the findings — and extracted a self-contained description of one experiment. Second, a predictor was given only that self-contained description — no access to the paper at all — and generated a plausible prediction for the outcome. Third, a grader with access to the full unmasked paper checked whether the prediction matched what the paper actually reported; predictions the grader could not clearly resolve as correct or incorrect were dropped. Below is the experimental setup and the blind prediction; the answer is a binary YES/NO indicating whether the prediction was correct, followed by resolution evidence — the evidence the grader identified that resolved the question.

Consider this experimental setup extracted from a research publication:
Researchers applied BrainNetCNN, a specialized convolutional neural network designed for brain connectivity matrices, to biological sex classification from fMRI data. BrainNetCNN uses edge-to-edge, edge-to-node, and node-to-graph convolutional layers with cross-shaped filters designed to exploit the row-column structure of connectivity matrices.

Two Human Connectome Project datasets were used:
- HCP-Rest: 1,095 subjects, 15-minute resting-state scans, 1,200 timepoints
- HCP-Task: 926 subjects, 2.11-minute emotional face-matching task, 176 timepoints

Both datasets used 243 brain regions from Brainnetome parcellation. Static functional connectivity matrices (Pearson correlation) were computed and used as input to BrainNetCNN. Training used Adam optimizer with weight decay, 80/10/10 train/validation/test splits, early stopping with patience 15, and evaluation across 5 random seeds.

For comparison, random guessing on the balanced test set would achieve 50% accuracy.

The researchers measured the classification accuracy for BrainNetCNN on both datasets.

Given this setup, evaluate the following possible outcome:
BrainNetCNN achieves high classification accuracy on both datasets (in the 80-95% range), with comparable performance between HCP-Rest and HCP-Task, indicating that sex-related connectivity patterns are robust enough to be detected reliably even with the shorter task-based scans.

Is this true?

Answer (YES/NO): NO